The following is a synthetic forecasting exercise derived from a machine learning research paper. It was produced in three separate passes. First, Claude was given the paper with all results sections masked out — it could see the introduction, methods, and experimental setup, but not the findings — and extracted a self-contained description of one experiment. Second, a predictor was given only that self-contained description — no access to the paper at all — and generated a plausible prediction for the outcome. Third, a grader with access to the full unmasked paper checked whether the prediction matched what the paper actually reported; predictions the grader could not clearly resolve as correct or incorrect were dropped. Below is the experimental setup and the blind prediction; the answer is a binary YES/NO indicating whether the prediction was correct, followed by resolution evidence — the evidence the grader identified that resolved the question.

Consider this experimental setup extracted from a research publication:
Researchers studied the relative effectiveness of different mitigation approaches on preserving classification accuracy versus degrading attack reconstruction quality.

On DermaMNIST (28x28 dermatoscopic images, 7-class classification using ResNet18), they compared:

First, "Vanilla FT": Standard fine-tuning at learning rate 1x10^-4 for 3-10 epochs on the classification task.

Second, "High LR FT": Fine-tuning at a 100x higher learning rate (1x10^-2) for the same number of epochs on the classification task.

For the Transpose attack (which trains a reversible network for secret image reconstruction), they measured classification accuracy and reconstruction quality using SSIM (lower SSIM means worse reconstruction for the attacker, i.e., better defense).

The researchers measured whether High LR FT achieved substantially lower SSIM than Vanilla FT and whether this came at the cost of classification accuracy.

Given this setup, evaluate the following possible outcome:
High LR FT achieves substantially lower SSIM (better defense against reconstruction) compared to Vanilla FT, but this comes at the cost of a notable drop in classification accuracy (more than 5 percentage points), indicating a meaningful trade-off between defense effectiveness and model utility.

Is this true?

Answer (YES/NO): NO